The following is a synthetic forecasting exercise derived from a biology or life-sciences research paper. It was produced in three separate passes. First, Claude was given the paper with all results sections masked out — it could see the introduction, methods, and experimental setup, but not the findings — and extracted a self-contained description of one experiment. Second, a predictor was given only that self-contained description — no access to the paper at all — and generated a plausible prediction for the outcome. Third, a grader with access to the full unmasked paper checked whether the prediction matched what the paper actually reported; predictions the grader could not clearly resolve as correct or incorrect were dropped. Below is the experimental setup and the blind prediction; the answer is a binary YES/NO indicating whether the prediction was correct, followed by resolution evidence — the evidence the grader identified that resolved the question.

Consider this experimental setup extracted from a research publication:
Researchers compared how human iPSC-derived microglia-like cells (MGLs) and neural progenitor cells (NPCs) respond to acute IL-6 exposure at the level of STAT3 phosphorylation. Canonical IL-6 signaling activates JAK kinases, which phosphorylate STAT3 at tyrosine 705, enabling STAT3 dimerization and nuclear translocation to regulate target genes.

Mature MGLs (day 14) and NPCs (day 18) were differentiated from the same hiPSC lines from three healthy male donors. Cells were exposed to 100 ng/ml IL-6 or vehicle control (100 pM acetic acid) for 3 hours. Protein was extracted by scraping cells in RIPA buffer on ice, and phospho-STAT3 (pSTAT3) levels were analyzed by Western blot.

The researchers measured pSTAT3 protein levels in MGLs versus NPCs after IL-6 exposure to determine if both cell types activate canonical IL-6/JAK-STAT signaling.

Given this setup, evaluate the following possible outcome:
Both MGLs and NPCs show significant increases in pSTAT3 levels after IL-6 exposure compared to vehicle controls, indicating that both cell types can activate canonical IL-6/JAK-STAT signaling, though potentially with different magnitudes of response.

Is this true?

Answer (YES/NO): NO